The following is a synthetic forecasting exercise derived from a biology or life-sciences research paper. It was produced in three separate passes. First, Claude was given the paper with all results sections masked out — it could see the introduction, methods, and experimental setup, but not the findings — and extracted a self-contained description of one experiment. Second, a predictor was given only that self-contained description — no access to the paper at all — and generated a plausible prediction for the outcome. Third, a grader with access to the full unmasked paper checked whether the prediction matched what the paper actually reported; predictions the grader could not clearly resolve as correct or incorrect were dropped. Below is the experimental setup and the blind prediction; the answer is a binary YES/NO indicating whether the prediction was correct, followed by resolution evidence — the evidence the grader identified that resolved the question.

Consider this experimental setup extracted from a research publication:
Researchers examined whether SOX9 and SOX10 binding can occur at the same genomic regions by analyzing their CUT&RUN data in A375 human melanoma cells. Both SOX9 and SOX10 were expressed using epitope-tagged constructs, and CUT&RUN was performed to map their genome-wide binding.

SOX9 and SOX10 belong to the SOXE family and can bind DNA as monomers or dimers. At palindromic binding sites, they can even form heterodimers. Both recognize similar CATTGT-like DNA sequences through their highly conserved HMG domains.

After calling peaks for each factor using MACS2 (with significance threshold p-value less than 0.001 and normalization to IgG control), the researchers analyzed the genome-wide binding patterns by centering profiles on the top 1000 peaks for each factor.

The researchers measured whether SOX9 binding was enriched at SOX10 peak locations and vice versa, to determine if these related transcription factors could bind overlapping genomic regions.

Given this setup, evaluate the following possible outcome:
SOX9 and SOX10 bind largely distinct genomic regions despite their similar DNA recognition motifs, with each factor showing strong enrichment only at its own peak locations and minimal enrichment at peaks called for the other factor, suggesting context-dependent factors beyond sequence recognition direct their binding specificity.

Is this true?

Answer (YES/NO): NO